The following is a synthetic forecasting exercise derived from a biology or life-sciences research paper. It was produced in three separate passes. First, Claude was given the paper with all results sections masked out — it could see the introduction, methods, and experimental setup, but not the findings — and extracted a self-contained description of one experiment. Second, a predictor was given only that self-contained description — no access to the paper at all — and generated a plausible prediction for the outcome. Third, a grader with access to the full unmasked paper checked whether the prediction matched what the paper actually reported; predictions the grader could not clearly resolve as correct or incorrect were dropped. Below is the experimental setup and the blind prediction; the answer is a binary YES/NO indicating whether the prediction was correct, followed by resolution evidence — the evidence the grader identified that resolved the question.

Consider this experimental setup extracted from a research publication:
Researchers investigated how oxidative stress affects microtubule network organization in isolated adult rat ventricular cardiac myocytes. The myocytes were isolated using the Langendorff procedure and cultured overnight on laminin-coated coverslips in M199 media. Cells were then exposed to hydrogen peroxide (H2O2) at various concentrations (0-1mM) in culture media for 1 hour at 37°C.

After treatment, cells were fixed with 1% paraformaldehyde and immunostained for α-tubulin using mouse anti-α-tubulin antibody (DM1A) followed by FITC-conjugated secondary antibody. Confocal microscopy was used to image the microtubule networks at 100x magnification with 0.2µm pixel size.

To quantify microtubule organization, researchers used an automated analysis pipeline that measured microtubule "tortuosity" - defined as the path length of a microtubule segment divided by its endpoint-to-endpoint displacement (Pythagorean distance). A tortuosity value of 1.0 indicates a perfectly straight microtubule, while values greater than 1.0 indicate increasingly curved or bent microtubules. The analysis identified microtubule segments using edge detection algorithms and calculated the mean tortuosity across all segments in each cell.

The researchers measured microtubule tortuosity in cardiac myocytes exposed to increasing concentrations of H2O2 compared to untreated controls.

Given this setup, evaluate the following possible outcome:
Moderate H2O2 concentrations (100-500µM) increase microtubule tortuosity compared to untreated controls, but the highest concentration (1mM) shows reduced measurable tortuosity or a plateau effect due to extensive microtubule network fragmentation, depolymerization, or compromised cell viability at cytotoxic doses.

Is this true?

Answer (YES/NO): NO